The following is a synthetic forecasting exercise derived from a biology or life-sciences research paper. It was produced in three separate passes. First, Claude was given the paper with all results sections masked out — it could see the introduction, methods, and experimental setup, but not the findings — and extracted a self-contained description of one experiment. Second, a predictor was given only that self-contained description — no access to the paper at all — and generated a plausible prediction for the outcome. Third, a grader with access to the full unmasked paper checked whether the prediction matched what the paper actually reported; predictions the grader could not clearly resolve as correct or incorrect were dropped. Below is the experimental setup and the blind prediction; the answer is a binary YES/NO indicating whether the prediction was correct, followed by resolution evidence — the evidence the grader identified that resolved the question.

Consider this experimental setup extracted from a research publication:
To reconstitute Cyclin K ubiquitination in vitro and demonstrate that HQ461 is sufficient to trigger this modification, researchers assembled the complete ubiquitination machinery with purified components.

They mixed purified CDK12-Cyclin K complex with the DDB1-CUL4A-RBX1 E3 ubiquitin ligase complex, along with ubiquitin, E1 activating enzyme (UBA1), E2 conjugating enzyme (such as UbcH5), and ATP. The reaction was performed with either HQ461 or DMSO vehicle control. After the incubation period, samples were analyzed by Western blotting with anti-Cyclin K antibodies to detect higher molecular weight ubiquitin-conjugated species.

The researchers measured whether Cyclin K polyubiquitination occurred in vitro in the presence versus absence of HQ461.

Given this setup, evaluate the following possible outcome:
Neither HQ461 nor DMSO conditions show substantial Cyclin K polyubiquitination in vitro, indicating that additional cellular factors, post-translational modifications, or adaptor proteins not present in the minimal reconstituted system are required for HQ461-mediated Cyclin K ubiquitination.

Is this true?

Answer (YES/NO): NO